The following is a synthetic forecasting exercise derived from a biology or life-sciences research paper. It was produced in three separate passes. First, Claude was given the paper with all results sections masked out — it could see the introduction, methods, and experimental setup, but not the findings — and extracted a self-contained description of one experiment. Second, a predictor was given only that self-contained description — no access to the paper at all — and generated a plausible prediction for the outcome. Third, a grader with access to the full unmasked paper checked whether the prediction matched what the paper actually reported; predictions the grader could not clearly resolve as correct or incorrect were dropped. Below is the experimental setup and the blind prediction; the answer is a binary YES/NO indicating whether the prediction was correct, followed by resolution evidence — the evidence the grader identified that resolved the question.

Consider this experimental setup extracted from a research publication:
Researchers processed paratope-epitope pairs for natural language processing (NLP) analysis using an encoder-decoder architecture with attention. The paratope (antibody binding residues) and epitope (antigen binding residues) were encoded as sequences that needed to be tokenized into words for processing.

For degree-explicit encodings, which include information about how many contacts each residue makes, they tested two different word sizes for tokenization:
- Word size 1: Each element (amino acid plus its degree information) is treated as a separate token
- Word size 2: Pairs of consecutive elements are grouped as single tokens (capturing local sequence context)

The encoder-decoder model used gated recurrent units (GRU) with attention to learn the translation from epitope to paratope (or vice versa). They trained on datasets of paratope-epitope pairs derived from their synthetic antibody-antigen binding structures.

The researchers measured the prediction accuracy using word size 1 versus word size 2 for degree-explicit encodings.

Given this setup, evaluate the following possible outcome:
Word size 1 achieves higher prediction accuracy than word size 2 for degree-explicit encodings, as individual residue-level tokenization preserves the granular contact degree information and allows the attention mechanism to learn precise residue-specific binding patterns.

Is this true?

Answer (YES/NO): NO